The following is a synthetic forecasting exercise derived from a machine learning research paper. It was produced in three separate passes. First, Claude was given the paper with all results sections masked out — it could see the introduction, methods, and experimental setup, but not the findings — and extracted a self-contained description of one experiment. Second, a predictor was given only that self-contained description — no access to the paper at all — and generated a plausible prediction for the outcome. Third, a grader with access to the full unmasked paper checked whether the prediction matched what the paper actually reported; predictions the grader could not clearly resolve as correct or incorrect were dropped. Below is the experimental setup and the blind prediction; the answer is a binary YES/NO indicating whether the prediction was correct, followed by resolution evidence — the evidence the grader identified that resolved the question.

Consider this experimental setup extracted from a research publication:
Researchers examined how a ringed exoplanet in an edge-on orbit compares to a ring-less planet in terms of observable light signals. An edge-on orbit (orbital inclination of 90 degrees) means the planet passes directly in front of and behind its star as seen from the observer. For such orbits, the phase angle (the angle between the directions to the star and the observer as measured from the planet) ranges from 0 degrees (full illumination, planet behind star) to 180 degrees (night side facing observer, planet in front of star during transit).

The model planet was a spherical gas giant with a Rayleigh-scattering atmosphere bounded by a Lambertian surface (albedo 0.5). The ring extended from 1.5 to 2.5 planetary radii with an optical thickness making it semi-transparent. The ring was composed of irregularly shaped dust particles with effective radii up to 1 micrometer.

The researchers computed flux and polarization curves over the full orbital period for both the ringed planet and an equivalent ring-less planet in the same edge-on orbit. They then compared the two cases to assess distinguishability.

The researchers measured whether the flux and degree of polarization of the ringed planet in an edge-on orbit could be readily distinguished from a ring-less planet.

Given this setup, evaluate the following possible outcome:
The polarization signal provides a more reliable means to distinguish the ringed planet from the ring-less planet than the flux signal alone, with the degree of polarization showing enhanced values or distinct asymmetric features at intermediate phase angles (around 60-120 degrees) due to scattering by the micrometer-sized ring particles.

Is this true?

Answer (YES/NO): NO